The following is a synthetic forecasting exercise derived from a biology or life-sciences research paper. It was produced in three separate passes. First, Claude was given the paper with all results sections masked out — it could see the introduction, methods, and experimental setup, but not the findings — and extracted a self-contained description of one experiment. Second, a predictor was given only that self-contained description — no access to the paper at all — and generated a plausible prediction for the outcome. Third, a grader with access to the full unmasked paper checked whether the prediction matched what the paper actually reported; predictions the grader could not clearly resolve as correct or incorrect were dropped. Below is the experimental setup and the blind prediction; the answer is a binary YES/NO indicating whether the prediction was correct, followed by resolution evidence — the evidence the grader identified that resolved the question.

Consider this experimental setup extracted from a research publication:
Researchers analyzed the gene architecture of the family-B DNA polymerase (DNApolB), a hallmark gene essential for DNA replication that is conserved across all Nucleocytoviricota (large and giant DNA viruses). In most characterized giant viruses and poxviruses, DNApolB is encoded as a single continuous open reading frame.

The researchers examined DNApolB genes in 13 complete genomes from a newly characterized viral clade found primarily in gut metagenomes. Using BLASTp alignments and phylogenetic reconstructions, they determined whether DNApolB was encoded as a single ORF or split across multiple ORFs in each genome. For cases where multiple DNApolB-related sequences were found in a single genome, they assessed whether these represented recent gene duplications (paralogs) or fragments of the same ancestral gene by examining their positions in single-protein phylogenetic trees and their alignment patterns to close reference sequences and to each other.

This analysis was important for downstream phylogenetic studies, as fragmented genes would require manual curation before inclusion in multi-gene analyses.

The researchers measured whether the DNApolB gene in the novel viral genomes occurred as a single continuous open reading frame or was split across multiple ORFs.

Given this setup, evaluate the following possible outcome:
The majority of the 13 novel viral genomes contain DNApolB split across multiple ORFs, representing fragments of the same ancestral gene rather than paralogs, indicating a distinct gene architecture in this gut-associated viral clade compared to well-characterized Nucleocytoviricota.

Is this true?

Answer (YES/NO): YES